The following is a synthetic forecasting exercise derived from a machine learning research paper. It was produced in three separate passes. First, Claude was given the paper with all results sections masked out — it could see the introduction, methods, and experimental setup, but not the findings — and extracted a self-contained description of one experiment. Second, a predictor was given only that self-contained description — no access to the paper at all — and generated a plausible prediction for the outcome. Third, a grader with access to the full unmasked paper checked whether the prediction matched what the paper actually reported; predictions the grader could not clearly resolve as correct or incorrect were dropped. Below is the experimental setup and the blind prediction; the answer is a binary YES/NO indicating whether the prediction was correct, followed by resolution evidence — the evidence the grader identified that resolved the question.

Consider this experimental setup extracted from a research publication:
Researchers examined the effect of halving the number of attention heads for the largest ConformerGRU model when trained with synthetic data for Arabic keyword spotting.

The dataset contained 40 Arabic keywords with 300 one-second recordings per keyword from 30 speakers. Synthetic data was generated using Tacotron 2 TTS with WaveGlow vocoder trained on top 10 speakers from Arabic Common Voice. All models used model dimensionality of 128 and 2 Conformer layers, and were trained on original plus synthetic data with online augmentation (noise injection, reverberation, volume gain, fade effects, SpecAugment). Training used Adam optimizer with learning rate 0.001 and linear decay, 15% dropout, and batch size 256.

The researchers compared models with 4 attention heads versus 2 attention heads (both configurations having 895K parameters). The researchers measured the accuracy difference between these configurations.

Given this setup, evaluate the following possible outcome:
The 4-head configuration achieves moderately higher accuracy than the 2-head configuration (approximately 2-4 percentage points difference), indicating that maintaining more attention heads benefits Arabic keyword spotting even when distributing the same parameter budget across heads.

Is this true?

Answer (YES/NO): NO